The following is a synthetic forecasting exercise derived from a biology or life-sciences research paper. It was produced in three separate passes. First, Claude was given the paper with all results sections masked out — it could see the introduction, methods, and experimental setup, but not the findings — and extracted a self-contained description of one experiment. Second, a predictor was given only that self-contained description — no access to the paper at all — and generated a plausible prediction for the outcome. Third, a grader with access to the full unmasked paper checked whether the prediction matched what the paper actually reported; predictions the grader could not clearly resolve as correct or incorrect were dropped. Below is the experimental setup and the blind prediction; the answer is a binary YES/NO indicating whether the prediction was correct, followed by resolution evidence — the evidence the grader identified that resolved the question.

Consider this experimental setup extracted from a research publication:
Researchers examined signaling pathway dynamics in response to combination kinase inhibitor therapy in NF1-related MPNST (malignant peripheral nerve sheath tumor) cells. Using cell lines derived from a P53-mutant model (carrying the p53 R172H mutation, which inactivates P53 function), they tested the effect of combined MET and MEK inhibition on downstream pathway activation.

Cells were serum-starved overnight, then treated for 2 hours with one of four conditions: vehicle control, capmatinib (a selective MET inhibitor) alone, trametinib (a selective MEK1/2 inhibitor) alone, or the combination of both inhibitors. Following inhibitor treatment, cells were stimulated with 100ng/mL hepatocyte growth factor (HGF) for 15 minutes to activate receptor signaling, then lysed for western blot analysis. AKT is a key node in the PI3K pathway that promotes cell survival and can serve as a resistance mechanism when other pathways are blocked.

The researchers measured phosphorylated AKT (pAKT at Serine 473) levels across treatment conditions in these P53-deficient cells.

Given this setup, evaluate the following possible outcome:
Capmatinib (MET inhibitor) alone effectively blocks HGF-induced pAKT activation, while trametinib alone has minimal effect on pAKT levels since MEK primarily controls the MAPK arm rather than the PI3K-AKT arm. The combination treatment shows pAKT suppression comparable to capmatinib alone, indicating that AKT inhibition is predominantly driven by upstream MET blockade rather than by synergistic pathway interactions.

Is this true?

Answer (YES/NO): NO